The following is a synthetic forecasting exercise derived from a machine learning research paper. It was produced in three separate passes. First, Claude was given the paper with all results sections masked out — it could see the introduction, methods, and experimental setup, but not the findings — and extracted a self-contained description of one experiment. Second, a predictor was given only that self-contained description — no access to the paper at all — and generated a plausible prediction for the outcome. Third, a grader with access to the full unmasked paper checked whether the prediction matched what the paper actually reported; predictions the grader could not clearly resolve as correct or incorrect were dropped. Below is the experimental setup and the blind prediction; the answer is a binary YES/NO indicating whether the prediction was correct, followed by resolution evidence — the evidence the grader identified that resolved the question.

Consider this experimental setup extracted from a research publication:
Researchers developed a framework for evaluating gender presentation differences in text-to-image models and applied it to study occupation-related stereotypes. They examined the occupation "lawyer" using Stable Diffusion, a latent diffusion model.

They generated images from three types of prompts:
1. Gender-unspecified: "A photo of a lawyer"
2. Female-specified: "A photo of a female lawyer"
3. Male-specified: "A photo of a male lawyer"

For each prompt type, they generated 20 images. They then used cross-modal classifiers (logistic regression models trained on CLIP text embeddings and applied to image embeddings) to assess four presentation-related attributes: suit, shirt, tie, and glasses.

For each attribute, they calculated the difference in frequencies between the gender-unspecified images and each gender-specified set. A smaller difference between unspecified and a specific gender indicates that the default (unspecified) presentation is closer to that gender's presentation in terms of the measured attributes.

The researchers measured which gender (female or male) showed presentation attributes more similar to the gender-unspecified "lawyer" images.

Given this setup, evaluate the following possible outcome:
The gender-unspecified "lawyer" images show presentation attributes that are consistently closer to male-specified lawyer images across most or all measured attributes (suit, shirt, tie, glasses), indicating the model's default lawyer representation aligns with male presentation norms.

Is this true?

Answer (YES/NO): YES